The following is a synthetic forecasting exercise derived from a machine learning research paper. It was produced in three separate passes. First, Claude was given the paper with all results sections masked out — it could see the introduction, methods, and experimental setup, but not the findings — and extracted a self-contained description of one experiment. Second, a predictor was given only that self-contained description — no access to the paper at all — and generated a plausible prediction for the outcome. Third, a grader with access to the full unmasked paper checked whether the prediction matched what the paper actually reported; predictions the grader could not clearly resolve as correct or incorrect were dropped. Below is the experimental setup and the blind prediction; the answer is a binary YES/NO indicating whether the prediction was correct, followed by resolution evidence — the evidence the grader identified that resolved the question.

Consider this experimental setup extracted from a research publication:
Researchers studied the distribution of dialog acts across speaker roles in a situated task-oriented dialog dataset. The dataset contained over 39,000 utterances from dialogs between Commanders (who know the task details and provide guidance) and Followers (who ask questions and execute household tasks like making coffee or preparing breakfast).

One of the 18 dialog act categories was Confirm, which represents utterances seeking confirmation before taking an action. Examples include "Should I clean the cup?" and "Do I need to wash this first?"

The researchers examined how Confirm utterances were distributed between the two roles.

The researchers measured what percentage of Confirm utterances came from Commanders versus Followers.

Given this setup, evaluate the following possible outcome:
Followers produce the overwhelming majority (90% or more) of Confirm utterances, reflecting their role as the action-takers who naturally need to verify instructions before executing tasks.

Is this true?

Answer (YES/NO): NO